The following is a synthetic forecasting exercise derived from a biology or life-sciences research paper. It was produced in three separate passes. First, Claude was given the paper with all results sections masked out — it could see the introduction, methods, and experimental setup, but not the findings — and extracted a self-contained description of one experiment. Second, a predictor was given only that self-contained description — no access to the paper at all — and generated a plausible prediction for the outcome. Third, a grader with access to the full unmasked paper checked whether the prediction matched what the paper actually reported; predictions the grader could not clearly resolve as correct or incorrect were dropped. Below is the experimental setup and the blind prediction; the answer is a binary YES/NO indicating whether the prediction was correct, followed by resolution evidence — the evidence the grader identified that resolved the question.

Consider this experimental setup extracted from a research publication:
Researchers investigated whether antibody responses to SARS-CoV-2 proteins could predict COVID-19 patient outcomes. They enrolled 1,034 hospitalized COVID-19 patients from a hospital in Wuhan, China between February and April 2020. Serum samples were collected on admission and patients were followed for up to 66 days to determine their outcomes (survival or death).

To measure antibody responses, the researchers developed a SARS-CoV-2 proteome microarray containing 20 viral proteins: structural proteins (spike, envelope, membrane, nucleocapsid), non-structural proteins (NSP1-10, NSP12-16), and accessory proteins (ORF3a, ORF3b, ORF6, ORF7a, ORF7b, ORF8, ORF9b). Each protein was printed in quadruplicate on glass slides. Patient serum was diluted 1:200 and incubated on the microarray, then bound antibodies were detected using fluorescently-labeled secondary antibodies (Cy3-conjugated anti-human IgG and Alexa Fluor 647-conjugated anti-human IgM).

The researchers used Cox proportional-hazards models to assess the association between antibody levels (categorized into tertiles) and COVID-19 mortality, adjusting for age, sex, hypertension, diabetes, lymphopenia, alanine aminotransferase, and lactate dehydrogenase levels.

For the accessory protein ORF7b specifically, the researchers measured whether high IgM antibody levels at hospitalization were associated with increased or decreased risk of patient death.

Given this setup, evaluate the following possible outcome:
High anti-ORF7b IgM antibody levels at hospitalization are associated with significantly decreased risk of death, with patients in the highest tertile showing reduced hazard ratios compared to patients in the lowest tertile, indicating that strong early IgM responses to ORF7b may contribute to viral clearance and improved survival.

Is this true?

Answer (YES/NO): YES